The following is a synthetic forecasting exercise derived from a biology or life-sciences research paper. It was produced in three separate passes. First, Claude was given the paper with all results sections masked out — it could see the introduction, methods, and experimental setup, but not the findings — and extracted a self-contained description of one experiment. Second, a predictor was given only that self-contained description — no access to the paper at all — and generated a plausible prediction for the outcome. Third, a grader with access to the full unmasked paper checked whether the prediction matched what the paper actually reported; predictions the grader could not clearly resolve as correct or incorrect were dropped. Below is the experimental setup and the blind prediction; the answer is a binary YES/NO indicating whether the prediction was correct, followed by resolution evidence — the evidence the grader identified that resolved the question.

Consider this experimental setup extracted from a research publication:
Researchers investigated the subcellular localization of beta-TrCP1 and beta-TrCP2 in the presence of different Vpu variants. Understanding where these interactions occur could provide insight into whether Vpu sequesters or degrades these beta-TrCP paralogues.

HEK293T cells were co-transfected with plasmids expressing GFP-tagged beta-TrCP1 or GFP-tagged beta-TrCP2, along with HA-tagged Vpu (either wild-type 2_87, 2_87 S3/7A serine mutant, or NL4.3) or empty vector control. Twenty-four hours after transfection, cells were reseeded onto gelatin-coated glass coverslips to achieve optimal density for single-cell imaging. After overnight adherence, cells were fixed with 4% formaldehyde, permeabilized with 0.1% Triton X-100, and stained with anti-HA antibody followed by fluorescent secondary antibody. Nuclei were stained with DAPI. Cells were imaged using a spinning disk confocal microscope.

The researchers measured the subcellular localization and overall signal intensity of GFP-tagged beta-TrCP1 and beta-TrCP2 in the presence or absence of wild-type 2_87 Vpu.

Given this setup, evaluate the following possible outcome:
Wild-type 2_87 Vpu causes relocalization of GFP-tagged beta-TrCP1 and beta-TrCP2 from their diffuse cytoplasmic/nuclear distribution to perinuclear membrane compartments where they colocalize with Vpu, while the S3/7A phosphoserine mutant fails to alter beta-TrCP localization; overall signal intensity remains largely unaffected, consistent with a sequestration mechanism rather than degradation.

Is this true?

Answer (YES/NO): NO